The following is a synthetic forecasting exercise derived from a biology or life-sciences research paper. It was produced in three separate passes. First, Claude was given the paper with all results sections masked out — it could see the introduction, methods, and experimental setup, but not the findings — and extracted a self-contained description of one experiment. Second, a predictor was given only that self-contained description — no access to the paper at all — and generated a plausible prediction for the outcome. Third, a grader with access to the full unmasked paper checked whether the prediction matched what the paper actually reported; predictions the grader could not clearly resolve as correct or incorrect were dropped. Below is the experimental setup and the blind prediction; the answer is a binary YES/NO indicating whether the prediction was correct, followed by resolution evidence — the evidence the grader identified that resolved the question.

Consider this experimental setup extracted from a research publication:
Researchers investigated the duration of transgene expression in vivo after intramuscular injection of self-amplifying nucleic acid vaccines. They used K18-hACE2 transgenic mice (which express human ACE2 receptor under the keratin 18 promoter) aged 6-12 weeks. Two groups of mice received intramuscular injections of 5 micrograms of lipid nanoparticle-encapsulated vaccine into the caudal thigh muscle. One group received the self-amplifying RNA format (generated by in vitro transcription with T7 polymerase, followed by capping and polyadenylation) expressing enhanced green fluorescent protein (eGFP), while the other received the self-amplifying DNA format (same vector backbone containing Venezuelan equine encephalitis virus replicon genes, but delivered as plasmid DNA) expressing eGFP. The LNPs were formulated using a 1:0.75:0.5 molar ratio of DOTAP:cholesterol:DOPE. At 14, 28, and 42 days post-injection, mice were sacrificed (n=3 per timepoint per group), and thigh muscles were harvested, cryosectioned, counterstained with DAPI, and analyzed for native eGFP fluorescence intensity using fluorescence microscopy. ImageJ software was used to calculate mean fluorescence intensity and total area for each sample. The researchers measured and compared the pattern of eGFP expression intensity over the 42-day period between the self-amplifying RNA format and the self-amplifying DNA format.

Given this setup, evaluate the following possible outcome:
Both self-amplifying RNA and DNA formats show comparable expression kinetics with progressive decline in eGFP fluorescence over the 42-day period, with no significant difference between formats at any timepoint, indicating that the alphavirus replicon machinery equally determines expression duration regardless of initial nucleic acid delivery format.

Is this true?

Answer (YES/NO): NO